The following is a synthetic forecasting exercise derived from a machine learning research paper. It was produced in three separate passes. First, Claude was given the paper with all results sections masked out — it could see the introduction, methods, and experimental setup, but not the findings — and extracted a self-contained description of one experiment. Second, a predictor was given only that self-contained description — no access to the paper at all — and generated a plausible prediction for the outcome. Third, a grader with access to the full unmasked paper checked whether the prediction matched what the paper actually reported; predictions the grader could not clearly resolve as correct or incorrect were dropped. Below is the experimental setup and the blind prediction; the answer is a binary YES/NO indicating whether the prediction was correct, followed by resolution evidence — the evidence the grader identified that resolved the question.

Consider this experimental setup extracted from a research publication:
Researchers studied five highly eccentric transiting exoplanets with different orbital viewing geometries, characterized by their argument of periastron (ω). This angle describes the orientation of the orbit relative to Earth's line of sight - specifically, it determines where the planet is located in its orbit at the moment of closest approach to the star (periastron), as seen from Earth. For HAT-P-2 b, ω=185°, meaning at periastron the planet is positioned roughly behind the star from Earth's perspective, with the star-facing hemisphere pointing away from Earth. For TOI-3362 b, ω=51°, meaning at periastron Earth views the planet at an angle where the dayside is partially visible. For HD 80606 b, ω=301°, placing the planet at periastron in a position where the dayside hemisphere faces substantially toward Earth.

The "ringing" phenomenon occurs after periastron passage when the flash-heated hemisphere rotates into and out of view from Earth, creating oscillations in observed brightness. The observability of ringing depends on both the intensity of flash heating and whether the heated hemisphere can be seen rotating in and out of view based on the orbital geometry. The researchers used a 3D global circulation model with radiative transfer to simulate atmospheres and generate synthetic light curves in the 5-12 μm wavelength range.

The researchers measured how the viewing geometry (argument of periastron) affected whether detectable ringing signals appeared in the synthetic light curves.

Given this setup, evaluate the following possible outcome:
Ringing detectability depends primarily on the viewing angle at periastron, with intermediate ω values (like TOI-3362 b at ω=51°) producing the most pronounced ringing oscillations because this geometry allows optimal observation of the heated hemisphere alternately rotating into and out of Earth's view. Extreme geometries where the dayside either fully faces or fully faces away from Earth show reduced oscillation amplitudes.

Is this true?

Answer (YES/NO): NO